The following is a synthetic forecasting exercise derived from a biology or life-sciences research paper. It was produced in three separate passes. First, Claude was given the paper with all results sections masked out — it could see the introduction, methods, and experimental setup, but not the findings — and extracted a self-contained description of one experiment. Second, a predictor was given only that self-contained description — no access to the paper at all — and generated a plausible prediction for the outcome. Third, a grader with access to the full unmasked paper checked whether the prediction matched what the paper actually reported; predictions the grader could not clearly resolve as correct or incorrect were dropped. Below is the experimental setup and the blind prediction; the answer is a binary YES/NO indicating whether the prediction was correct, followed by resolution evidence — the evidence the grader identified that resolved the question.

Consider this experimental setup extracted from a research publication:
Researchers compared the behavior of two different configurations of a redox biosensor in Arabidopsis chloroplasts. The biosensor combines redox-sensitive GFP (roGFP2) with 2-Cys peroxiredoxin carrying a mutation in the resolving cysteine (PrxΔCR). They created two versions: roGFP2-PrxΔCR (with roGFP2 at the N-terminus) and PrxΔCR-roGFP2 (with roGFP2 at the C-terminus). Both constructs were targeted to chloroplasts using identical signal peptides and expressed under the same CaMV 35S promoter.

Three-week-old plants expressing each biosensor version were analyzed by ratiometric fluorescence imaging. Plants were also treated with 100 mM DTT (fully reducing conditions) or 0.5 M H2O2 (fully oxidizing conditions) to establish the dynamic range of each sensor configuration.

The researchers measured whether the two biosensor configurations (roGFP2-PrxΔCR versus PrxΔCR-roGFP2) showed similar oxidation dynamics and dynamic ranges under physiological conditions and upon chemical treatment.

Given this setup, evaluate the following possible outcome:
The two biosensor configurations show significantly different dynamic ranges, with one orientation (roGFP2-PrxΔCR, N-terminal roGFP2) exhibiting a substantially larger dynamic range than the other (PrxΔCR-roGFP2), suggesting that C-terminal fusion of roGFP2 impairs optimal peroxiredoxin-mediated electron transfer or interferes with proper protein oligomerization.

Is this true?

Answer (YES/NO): NO